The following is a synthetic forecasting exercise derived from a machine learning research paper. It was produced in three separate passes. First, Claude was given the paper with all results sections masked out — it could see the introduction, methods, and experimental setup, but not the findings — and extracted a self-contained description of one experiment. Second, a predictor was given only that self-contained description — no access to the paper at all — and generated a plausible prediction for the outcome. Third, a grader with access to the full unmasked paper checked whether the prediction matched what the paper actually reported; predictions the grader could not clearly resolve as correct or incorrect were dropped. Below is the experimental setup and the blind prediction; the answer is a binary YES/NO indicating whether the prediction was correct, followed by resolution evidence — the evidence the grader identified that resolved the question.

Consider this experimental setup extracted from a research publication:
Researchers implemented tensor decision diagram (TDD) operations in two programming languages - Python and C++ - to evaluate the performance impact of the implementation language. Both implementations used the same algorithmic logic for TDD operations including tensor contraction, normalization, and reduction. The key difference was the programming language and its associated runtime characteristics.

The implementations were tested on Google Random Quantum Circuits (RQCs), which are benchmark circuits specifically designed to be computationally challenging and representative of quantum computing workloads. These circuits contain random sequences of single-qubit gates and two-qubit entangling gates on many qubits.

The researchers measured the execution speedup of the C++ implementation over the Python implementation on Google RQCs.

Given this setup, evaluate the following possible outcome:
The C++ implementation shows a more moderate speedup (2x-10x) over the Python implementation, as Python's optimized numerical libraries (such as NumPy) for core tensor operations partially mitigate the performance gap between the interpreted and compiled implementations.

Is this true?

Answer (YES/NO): YES